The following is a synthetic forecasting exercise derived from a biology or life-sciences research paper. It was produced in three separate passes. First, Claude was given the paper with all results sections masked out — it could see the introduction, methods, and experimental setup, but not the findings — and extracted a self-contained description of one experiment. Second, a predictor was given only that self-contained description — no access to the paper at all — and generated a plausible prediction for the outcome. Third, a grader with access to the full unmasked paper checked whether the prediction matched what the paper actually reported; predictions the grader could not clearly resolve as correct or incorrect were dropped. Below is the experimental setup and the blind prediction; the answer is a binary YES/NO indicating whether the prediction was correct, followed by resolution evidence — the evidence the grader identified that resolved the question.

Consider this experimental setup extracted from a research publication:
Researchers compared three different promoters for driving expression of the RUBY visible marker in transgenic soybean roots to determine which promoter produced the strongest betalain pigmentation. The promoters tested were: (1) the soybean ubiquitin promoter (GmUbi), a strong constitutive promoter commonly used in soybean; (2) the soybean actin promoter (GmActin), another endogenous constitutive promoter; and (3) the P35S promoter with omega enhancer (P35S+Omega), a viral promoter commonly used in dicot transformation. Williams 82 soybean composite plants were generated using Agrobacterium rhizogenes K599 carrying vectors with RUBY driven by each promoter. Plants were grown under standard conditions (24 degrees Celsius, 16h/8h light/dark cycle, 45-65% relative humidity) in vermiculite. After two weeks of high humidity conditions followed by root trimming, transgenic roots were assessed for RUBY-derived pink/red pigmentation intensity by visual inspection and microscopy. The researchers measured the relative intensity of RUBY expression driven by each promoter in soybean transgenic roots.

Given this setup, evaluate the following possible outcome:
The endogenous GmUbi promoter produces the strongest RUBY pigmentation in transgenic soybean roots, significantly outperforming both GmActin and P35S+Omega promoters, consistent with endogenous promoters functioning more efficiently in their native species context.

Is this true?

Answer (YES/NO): YES